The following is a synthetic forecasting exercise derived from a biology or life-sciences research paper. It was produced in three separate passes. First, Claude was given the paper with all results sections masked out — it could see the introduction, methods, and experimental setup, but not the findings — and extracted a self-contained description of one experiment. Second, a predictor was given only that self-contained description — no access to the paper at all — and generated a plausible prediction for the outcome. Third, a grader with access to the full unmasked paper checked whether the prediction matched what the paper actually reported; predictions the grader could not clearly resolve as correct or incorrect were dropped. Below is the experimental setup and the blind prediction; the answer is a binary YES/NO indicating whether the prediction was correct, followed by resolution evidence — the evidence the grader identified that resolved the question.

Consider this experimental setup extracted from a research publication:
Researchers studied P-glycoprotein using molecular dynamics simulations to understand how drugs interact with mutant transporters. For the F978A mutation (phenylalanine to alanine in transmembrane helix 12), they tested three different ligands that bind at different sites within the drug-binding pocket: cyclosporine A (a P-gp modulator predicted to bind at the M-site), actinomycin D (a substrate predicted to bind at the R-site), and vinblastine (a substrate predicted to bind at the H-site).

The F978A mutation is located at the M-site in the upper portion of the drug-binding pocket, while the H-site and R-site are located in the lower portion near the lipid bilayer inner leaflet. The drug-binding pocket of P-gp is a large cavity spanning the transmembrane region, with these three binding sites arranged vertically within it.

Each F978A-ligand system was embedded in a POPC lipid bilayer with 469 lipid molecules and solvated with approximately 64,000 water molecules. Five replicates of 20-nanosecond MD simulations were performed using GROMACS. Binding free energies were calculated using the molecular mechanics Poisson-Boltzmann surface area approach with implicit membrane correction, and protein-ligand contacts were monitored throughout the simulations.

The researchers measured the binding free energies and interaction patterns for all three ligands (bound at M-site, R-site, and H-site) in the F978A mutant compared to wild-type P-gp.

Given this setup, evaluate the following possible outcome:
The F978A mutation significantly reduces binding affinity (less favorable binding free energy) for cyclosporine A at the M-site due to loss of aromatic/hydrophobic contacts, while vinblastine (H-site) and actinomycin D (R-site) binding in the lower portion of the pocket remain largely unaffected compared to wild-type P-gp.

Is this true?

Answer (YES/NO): NO